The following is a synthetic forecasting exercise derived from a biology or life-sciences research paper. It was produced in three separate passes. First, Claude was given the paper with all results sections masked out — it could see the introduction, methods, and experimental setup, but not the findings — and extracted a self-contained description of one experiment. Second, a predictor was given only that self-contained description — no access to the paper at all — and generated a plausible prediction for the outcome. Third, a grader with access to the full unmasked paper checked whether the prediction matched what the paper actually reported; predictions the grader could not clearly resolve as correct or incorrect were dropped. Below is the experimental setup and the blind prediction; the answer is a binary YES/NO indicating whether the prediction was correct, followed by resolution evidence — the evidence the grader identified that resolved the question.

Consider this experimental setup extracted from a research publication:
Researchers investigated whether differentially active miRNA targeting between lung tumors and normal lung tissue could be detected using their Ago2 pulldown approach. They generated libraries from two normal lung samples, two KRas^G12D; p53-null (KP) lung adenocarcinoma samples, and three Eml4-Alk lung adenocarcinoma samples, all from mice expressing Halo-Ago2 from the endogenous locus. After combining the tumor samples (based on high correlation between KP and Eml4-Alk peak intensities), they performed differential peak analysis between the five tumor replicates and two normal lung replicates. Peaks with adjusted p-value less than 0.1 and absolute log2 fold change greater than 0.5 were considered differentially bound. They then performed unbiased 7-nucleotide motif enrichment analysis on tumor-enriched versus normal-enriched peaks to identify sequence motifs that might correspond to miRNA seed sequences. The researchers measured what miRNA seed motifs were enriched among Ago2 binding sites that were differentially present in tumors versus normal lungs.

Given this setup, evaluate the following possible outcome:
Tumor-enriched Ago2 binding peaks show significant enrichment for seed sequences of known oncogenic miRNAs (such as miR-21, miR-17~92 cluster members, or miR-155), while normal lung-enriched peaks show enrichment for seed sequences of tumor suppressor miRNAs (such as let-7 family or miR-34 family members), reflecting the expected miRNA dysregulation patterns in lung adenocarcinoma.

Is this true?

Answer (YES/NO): NO